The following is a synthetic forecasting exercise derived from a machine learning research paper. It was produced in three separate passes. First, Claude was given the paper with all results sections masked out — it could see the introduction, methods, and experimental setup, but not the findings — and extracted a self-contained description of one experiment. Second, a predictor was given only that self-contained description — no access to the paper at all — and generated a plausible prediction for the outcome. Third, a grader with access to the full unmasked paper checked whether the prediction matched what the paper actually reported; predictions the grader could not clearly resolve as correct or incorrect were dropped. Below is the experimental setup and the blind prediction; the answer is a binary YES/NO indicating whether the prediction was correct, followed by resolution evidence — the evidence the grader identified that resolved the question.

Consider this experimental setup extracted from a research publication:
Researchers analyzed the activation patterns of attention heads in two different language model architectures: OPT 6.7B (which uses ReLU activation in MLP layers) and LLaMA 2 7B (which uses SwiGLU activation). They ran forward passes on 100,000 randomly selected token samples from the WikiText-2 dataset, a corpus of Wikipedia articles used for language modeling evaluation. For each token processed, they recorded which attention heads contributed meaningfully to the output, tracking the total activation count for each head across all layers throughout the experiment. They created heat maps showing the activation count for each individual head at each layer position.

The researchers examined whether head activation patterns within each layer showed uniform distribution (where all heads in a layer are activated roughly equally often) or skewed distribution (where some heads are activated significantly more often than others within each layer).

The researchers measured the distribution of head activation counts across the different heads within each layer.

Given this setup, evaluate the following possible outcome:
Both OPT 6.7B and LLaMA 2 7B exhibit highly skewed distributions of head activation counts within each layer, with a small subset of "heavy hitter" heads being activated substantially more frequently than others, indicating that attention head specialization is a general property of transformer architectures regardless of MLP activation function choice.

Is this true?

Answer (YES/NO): NO